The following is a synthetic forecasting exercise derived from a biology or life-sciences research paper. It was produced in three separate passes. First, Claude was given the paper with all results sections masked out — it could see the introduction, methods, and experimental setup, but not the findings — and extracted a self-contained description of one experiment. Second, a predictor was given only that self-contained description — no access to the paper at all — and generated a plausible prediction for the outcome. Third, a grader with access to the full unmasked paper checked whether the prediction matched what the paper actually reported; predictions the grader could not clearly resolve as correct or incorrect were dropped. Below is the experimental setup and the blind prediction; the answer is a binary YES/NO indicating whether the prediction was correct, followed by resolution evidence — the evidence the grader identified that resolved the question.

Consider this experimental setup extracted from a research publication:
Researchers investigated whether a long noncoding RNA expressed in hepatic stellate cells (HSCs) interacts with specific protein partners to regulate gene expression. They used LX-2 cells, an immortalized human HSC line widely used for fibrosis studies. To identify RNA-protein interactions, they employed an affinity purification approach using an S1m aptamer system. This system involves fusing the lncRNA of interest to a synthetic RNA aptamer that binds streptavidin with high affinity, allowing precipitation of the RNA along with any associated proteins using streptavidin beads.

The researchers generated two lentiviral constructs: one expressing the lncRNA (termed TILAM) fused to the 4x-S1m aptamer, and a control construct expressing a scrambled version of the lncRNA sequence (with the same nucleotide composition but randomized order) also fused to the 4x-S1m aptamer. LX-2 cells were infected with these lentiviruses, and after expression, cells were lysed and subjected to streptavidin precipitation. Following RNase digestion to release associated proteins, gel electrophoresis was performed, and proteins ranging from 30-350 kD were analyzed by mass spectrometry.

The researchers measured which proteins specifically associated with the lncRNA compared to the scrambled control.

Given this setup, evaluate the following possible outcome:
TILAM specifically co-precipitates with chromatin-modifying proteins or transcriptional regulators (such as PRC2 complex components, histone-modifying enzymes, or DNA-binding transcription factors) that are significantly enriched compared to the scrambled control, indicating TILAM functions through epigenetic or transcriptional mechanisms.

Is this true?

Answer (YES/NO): NO